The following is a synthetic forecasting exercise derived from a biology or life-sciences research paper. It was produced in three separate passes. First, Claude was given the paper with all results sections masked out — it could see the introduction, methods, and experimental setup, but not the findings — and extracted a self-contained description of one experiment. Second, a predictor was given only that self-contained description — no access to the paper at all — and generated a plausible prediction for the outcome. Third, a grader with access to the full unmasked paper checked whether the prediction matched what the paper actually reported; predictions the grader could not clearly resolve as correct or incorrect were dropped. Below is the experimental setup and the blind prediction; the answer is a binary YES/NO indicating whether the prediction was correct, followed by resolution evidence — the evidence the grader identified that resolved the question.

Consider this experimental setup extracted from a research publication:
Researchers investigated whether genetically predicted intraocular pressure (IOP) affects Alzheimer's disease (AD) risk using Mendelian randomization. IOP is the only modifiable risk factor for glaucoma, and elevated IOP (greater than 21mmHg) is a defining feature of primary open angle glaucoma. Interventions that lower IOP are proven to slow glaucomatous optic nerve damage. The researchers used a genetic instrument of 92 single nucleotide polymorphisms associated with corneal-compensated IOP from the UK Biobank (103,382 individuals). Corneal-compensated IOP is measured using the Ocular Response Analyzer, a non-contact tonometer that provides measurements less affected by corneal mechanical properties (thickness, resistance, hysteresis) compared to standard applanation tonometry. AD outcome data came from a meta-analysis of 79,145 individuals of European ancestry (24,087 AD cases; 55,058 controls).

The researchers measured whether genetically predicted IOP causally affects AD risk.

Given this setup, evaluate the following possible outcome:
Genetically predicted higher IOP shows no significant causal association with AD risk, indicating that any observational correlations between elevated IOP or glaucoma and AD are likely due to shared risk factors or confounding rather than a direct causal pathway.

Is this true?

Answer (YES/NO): YES